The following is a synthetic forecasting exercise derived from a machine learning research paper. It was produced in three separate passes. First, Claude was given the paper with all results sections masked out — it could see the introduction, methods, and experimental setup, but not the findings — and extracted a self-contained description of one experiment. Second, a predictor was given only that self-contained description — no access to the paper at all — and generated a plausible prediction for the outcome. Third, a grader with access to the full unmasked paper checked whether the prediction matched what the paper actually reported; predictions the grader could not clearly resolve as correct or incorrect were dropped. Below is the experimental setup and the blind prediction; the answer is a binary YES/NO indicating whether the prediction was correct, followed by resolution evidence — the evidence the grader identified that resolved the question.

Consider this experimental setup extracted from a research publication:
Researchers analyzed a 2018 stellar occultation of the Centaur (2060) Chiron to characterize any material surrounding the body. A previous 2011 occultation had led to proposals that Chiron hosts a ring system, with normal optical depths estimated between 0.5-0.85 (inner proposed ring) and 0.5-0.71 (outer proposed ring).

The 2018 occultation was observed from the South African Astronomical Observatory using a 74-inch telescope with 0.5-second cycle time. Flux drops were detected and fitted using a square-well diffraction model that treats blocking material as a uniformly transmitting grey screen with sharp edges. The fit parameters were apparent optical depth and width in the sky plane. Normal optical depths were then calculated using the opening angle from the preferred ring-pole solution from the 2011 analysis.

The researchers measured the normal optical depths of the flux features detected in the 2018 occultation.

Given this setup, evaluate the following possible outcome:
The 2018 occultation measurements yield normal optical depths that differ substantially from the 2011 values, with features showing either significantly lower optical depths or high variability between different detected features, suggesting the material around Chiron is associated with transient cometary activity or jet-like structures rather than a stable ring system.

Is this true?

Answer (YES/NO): NO